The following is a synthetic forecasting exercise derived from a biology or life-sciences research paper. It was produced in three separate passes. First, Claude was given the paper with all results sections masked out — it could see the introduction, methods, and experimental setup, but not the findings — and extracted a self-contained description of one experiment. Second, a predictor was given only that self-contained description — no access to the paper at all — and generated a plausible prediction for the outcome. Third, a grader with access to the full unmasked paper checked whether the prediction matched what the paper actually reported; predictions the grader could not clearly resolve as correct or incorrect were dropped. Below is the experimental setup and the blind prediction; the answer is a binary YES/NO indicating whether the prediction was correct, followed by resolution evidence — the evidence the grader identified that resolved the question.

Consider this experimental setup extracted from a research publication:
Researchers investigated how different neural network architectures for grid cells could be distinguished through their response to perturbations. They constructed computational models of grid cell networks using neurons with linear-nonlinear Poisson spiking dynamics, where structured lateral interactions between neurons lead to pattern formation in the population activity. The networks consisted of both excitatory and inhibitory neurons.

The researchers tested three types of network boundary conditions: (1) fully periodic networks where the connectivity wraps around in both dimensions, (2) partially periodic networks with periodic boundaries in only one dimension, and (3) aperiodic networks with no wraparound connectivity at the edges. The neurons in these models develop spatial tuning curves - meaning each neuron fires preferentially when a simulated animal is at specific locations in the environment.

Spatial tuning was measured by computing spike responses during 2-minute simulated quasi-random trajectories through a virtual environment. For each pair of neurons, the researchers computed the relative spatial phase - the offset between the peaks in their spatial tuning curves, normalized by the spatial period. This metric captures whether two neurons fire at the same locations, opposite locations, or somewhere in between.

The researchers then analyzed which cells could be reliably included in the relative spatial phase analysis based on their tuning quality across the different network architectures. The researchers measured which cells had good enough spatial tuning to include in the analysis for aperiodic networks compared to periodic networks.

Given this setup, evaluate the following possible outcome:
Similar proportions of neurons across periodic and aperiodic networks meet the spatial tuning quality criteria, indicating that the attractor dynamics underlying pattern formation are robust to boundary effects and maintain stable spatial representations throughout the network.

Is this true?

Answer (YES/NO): NO